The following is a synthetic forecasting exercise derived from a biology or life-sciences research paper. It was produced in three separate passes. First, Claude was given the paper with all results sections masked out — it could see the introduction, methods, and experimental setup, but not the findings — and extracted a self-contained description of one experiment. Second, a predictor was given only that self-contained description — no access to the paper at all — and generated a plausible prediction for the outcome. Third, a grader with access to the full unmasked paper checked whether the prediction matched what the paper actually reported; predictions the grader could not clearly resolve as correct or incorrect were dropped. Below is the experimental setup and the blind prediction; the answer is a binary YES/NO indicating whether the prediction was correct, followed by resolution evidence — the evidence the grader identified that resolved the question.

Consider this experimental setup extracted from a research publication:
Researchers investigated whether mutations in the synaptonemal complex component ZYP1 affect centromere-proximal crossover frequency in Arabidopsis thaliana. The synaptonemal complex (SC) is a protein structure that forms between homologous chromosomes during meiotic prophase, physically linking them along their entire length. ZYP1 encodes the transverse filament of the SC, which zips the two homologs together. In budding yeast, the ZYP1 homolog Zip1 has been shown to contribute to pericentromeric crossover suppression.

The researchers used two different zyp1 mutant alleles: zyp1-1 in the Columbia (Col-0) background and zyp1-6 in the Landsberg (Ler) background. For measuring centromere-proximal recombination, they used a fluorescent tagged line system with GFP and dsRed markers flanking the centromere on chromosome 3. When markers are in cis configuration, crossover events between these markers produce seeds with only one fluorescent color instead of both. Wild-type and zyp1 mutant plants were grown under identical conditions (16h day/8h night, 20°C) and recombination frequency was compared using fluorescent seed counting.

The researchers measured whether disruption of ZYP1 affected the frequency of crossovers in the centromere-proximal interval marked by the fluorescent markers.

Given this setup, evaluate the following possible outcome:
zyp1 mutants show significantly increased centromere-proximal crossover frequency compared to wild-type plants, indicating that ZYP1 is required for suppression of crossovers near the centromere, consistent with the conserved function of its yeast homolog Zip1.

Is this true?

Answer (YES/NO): NO